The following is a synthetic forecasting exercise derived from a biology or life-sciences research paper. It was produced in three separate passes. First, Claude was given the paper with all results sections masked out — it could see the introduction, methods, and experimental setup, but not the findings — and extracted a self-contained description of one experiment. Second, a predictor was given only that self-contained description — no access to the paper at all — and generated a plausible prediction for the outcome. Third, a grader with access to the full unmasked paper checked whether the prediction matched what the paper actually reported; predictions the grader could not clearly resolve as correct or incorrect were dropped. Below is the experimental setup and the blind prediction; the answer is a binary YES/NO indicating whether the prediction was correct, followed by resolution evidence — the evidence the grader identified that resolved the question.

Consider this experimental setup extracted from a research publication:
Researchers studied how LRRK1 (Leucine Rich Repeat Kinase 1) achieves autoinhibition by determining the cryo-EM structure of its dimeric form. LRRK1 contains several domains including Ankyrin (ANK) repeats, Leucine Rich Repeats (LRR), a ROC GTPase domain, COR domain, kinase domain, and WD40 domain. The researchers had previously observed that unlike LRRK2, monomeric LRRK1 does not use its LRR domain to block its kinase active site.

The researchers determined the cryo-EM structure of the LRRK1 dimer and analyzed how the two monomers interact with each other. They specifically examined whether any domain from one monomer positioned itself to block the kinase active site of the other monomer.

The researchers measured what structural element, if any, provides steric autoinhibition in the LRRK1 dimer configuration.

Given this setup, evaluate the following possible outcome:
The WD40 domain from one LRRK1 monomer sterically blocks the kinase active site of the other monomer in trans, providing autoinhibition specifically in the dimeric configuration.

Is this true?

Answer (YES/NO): NO